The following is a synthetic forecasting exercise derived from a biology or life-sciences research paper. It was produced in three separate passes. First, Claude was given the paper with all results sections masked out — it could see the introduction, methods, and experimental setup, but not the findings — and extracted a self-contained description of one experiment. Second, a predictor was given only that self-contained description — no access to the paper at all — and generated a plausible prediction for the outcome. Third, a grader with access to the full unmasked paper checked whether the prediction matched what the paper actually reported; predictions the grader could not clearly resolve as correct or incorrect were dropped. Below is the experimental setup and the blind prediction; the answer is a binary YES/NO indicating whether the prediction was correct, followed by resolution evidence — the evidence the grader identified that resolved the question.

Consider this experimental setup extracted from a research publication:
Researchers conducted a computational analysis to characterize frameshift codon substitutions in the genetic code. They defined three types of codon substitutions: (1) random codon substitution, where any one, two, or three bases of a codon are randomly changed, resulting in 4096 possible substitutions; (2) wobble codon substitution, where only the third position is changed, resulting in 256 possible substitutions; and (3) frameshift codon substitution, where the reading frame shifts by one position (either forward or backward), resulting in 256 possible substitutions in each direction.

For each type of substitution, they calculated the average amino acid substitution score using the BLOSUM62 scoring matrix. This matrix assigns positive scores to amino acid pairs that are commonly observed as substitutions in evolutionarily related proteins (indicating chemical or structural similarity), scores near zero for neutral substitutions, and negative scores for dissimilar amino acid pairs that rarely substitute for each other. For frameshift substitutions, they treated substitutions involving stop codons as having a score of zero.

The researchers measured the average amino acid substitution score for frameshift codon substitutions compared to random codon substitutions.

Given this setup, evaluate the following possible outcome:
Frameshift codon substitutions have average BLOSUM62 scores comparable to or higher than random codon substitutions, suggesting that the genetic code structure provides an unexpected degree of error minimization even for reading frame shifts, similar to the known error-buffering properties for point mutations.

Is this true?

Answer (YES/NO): YES